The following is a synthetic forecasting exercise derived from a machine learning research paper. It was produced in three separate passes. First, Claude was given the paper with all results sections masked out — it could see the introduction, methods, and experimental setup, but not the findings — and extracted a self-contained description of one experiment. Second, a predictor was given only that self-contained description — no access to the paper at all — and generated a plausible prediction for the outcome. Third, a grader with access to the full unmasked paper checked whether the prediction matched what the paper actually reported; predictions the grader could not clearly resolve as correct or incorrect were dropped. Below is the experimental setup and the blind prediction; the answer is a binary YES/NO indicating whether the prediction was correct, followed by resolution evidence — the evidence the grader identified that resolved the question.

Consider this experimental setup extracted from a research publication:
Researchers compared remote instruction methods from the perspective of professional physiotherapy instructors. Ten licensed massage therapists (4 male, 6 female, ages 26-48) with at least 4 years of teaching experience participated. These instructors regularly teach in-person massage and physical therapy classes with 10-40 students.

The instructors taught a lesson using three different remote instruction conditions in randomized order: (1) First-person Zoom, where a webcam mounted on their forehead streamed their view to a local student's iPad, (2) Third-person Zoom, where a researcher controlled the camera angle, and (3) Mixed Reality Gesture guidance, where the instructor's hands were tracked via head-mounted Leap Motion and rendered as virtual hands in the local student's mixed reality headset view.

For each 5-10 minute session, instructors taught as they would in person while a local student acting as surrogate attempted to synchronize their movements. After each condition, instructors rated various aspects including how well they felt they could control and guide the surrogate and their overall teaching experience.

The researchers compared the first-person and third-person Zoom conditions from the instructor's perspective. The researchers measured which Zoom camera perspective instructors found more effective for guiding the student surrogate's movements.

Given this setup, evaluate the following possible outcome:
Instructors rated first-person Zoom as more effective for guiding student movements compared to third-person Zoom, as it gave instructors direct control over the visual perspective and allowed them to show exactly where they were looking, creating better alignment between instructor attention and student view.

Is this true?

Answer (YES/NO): YES